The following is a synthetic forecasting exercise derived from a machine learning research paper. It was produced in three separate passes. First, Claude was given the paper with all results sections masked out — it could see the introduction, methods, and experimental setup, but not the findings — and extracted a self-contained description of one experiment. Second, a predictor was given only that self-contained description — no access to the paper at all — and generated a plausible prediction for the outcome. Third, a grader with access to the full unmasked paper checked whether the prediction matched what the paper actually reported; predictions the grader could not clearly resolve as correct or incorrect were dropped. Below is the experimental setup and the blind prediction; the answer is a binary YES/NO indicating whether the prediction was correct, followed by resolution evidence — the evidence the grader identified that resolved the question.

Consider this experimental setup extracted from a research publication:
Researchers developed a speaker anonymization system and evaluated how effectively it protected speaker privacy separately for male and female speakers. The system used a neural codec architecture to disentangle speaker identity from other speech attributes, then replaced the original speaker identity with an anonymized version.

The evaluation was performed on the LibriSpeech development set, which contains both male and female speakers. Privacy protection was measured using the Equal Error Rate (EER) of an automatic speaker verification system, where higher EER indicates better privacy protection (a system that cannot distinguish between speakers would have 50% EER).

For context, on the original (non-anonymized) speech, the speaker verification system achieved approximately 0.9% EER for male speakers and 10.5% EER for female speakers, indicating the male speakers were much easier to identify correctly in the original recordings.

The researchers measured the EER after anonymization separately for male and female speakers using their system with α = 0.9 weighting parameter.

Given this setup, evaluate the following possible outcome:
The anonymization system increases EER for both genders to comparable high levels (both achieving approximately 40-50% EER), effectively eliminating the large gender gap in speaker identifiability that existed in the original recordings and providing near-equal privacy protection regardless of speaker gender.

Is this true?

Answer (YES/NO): NO